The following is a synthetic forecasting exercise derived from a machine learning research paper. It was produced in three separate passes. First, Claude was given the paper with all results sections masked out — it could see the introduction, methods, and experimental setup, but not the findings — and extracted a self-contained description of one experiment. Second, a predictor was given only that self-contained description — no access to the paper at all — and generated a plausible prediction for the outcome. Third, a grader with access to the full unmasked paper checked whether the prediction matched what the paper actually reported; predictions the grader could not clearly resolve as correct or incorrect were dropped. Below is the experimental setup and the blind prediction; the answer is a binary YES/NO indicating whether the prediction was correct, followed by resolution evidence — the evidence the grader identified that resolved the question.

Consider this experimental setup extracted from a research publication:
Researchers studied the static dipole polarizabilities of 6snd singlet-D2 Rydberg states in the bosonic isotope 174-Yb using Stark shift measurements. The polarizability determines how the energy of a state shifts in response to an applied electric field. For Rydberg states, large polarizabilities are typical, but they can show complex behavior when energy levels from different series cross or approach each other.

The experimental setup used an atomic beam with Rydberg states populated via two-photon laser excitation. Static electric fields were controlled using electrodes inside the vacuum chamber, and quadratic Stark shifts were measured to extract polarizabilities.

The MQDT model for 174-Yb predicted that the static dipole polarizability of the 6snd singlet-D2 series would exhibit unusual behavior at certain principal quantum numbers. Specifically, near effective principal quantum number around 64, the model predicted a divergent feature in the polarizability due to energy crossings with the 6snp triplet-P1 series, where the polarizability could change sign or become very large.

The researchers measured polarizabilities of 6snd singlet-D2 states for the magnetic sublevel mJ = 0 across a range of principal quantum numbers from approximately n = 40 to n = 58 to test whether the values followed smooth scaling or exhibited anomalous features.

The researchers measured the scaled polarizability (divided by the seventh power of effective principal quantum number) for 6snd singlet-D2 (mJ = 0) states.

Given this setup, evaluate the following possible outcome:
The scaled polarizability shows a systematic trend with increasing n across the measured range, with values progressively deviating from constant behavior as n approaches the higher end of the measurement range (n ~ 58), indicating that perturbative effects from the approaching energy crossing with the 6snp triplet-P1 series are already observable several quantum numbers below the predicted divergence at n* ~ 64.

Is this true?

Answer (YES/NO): NO